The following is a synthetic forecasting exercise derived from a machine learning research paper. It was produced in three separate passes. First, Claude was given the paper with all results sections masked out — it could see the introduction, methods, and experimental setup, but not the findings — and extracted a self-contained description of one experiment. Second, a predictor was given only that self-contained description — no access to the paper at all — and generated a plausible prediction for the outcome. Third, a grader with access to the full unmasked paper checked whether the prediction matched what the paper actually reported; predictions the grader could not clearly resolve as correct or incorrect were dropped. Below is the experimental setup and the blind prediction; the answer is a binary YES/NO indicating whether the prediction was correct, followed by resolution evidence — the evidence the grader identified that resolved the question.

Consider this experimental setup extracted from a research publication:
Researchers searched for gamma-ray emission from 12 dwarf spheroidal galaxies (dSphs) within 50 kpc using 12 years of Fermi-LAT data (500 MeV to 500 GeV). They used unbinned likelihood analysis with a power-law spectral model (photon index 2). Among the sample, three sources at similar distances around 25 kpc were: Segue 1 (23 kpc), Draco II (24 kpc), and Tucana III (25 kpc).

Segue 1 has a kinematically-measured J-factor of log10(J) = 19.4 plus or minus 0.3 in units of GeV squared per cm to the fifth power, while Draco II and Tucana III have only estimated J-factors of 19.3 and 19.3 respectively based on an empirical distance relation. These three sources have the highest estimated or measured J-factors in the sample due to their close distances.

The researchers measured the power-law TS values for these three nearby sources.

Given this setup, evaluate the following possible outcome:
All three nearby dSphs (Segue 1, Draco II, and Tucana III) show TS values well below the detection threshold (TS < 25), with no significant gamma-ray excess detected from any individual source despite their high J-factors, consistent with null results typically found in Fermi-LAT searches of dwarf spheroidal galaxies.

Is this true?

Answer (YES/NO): YES